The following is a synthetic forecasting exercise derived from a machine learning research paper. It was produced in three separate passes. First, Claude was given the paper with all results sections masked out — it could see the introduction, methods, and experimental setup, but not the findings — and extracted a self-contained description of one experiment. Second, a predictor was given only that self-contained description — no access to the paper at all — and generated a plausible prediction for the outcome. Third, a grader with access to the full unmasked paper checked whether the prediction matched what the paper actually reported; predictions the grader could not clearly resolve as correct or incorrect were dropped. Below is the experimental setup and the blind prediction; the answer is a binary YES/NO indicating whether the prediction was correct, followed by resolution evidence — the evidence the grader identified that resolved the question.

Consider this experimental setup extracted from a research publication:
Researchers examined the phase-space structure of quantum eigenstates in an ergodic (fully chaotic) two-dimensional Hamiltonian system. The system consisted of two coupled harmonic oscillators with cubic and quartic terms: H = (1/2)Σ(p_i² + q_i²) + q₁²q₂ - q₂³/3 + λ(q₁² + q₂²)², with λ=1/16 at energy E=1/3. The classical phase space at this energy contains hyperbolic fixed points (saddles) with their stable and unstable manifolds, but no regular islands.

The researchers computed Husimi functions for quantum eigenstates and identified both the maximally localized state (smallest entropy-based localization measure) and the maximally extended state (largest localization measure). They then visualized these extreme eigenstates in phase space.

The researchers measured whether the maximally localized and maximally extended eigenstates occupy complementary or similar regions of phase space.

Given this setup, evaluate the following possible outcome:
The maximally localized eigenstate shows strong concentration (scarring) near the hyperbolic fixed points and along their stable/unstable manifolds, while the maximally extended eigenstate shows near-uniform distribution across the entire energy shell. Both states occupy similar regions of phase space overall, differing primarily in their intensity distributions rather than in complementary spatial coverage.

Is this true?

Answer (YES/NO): NO